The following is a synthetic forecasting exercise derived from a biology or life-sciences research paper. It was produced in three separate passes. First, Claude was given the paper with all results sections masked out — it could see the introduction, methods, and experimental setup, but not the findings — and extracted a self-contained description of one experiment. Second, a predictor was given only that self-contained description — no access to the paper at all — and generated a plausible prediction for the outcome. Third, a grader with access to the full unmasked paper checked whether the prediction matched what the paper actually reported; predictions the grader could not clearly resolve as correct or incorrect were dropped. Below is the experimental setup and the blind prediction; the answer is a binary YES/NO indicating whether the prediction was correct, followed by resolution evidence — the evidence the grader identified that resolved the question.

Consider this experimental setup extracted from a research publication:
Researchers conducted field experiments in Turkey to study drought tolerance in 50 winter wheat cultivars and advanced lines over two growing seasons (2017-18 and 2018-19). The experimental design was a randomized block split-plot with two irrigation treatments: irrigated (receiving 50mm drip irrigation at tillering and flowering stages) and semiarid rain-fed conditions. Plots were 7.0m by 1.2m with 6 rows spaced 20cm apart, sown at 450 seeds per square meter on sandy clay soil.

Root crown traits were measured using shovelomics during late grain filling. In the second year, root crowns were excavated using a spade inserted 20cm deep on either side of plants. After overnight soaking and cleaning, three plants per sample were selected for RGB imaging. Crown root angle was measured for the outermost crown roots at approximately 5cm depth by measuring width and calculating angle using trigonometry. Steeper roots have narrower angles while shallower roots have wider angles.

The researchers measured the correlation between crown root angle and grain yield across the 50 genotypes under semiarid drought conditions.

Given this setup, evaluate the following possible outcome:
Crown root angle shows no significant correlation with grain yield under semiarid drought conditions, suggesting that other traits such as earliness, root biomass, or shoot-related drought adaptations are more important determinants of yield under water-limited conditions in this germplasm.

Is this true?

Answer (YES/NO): YES